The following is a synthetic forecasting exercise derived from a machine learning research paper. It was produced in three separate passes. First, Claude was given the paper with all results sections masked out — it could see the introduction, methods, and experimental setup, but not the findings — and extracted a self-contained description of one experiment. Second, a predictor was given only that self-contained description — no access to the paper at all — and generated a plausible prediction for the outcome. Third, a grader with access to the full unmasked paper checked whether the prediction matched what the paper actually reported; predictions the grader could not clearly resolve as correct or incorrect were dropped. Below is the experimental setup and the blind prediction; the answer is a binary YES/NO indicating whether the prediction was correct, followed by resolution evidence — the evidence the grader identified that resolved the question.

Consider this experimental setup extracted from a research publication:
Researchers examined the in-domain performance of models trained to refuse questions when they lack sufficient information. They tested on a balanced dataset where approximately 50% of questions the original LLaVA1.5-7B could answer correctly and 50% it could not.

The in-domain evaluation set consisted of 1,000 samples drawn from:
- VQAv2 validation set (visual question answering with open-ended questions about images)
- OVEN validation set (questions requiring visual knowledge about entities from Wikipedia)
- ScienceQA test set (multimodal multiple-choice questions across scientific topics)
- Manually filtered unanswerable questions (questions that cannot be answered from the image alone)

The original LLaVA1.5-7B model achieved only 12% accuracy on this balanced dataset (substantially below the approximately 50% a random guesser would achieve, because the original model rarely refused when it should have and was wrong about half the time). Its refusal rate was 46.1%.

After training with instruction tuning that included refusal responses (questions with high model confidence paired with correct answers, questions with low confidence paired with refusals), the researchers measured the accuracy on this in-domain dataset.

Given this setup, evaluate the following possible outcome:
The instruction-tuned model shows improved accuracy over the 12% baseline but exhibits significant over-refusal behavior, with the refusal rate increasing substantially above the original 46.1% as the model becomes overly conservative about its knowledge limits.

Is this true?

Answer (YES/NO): NO